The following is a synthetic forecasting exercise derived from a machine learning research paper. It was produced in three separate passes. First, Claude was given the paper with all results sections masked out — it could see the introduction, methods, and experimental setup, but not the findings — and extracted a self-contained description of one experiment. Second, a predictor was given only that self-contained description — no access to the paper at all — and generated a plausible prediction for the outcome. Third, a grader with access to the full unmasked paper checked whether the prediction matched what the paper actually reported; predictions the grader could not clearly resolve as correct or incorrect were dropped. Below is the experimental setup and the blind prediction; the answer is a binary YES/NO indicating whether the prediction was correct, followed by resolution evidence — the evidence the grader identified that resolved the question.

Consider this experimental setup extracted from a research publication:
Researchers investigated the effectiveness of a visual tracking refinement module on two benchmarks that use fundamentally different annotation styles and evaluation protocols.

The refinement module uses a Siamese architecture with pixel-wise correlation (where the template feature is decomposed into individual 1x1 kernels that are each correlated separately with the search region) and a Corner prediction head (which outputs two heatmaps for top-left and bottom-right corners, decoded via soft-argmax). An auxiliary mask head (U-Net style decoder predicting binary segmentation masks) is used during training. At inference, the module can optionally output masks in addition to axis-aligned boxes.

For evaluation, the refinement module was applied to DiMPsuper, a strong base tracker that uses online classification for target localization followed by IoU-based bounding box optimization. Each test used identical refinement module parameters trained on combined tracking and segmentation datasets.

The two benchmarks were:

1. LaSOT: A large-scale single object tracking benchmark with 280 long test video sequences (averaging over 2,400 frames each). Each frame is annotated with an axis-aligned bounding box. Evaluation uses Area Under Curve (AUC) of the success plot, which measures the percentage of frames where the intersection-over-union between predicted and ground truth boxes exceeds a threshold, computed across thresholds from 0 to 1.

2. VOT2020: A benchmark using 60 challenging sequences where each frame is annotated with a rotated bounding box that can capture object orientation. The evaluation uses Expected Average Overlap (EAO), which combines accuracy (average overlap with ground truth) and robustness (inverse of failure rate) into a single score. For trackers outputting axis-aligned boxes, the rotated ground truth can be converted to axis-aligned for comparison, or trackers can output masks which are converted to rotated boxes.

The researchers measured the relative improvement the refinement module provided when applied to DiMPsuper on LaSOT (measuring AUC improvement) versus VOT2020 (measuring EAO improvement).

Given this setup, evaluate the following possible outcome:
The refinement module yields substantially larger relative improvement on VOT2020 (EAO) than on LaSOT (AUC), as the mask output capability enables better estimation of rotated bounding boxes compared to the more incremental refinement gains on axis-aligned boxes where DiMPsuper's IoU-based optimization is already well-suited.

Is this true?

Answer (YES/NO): YES